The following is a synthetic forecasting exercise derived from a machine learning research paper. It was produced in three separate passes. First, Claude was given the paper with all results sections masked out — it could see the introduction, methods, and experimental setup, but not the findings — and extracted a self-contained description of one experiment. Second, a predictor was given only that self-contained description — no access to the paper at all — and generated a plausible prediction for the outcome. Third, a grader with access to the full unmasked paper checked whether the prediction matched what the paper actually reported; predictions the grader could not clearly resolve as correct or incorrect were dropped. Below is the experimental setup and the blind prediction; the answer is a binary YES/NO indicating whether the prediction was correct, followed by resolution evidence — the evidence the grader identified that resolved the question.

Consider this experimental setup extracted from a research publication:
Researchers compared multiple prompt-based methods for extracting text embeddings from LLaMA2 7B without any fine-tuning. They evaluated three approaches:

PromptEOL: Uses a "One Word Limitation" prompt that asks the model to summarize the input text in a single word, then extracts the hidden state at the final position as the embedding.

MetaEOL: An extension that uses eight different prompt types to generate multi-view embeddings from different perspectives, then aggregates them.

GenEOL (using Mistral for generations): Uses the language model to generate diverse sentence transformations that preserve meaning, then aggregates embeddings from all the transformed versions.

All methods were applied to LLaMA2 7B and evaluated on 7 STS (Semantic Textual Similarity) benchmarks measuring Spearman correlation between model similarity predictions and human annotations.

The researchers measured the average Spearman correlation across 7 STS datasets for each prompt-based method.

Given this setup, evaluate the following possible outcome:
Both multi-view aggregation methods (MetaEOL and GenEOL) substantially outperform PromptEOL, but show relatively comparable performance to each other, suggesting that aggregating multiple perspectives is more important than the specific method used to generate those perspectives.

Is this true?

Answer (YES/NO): NO